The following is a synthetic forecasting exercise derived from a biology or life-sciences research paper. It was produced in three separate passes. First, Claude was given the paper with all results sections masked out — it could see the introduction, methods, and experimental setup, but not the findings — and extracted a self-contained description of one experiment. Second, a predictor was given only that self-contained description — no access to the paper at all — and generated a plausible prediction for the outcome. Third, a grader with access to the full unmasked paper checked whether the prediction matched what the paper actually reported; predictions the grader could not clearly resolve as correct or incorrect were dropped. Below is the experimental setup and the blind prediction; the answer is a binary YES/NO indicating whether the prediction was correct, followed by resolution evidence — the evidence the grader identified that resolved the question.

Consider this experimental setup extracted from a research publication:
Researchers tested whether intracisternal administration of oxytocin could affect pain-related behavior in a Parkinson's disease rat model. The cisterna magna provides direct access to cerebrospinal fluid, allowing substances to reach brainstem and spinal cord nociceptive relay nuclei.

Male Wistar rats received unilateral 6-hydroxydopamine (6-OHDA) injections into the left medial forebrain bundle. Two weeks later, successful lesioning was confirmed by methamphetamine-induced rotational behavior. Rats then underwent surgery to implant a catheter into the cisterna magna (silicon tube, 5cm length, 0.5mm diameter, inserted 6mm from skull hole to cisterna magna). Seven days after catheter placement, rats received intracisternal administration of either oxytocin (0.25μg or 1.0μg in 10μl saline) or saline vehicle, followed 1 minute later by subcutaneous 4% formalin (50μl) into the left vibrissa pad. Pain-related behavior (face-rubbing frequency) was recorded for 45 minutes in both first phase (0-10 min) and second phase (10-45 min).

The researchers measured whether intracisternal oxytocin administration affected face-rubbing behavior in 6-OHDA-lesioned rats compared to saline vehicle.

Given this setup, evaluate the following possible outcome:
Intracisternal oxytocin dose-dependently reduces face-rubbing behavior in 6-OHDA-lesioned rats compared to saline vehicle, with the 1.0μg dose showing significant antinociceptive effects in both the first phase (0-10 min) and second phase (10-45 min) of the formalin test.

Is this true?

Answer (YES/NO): NO